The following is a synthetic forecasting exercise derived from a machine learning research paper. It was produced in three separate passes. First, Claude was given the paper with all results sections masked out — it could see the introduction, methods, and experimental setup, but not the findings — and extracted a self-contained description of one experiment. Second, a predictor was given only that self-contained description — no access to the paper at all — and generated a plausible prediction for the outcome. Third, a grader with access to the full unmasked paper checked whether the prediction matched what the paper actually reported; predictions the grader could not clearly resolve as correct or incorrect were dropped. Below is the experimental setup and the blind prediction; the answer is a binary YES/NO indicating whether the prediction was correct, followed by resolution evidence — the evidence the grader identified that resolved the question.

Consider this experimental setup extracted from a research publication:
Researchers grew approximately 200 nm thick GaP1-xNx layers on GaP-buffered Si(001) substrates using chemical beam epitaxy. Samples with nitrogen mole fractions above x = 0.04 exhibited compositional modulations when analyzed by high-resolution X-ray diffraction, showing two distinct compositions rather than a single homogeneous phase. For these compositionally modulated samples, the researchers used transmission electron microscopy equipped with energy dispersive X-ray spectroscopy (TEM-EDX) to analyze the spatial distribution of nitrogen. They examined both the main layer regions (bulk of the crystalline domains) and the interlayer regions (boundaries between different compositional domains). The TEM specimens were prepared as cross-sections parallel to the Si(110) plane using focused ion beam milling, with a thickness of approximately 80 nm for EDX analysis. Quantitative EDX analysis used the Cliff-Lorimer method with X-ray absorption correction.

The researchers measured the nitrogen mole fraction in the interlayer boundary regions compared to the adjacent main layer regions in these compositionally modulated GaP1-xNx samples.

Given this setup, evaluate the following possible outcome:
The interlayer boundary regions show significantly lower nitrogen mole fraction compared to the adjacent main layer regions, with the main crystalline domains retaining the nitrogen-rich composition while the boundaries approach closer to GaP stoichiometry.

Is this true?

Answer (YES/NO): NO